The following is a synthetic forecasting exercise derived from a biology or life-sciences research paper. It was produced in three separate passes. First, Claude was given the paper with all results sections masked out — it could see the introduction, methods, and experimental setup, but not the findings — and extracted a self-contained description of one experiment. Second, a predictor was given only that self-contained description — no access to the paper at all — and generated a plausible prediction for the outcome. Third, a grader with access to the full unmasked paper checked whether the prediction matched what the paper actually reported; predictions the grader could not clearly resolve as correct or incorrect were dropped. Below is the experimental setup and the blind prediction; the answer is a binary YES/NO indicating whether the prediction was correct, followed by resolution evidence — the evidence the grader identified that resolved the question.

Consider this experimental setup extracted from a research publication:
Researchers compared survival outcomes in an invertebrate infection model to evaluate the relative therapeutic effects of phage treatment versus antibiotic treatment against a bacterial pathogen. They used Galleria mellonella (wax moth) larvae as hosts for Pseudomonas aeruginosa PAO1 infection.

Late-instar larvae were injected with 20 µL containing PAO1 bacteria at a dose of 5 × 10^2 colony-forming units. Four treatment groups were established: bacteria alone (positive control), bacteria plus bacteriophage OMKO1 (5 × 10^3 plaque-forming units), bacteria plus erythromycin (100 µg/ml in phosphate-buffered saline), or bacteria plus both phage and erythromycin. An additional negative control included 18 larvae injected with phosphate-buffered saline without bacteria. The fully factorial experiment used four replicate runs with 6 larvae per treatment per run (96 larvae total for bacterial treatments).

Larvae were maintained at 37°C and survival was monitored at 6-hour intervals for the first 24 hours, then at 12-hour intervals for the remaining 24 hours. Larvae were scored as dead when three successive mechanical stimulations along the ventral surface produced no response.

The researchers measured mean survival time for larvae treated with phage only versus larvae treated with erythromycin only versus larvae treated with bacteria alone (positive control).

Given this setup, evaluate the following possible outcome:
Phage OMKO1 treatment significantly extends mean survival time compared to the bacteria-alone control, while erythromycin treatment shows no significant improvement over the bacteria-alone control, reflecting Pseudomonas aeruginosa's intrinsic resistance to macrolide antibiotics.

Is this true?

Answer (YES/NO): NO